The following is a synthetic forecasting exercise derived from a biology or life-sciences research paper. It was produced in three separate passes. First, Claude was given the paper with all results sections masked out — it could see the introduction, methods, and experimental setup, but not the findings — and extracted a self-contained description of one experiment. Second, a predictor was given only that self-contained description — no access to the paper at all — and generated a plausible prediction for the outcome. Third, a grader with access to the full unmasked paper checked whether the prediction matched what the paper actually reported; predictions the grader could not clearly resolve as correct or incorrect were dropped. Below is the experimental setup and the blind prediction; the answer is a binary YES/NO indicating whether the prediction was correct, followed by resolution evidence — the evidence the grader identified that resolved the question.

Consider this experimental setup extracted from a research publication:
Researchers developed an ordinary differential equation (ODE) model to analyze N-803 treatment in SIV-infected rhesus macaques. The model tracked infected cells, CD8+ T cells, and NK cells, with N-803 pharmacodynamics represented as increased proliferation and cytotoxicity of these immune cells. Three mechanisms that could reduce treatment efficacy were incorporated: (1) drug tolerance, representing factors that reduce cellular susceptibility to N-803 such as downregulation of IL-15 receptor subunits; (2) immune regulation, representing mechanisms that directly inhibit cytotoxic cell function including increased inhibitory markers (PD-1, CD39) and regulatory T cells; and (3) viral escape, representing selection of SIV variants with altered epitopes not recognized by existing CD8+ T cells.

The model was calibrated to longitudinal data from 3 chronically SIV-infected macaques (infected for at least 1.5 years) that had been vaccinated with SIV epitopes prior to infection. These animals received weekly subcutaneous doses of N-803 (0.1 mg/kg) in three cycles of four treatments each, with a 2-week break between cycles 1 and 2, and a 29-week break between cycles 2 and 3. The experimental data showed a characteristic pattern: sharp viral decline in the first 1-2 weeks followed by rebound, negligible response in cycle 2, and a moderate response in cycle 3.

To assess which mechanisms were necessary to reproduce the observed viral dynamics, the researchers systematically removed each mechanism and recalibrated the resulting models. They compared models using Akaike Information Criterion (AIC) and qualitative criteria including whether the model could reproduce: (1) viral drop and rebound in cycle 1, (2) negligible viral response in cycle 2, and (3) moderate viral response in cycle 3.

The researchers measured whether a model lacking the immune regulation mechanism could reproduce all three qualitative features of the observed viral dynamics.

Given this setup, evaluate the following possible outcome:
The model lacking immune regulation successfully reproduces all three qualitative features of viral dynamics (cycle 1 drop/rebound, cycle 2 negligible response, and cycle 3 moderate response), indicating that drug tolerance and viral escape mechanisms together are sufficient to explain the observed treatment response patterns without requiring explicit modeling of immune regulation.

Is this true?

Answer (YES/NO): NO